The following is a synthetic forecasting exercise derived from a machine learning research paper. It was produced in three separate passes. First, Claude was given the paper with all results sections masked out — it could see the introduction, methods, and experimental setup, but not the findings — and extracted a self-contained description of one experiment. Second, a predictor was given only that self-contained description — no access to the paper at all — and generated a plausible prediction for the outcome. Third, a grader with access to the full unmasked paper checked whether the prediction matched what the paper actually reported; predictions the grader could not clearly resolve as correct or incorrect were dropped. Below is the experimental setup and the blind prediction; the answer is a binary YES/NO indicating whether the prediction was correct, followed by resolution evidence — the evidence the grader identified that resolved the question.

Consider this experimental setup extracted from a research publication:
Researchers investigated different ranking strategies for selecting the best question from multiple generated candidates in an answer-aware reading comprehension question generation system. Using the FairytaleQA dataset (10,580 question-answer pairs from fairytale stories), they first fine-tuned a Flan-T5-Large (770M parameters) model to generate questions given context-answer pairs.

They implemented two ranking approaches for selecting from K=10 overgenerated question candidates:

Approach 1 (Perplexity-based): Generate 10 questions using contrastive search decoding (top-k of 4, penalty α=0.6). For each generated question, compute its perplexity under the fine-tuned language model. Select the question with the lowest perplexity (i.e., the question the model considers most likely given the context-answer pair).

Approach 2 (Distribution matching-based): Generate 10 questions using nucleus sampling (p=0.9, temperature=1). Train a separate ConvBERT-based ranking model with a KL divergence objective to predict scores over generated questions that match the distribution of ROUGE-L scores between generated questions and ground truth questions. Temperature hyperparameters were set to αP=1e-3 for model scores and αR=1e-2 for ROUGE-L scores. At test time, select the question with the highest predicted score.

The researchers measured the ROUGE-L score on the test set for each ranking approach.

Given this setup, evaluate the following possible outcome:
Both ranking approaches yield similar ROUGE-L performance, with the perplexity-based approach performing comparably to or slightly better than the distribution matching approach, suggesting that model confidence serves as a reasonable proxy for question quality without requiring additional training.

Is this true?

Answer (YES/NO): NO